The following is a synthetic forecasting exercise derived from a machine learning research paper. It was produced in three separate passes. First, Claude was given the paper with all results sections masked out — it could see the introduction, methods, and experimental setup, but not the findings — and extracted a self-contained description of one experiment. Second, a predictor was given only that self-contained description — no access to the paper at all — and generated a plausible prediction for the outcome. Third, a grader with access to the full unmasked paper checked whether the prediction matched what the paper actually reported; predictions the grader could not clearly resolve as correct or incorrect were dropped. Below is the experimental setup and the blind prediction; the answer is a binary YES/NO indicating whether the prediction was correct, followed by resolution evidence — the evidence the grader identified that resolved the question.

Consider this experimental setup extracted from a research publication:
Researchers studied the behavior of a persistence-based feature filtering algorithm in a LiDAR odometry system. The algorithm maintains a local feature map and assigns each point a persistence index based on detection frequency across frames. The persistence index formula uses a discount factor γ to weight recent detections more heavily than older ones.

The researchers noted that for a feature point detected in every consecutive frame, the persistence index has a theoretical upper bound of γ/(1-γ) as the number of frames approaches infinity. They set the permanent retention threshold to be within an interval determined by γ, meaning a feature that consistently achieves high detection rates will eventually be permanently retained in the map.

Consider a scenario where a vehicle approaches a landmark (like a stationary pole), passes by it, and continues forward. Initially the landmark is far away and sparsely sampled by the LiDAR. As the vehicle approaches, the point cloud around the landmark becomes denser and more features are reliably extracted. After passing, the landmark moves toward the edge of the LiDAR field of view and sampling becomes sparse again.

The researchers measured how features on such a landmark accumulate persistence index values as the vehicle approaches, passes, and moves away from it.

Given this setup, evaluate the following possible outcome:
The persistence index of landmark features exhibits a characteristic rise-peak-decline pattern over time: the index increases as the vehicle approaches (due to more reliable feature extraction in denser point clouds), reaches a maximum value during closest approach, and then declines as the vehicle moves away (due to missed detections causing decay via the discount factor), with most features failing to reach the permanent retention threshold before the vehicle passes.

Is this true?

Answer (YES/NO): NO